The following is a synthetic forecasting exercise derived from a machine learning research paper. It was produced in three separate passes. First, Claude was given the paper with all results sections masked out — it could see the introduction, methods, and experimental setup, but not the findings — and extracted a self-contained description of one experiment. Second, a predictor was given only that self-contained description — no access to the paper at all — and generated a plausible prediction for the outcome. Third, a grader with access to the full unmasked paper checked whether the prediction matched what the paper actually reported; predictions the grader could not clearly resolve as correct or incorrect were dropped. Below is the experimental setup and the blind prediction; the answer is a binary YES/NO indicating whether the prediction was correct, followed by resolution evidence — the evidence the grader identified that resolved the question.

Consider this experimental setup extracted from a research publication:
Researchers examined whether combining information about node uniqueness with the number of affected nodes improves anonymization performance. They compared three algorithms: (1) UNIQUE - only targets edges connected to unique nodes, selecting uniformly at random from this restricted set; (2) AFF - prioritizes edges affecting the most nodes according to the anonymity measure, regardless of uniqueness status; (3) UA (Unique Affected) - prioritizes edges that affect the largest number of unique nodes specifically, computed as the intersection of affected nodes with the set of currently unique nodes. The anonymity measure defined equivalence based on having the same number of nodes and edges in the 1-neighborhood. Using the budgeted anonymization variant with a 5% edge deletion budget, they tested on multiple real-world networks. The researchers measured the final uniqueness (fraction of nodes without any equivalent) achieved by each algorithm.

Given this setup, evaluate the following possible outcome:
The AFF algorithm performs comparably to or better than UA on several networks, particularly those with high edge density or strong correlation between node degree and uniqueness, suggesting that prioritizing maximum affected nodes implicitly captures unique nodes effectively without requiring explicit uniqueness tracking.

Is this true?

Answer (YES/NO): NO